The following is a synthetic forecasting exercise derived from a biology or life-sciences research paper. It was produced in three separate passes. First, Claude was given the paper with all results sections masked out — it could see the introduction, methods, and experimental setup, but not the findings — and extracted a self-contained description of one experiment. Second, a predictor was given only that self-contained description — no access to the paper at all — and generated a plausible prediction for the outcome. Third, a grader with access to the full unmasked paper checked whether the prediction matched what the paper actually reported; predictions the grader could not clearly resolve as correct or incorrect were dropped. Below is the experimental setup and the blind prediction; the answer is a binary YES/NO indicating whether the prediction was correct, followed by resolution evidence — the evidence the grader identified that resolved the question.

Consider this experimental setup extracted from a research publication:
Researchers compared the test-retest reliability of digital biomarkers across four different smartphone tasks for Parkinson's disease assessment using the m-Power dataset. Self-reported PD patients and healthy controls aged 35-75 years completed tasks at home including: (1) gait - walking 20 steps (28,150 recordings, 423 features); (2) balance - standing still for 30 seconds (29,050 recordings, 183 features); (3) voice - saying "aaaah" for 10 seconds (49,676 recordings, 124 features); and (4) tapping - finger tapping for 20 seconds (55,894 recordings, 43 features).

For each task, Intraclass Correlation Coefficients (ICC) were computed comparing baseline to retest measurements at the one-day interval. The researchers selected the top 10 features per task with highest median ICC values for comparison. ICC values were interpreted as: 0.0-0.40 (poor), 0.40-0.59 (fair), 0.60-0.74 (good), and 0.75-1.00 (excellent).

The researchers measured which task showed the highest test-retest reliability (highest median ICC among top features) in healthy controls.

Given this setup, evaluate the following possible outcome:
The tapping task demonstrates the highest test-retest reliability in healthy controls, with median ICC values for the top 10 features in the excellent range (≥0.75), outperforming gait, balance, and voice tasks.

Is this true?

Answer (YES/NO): NO